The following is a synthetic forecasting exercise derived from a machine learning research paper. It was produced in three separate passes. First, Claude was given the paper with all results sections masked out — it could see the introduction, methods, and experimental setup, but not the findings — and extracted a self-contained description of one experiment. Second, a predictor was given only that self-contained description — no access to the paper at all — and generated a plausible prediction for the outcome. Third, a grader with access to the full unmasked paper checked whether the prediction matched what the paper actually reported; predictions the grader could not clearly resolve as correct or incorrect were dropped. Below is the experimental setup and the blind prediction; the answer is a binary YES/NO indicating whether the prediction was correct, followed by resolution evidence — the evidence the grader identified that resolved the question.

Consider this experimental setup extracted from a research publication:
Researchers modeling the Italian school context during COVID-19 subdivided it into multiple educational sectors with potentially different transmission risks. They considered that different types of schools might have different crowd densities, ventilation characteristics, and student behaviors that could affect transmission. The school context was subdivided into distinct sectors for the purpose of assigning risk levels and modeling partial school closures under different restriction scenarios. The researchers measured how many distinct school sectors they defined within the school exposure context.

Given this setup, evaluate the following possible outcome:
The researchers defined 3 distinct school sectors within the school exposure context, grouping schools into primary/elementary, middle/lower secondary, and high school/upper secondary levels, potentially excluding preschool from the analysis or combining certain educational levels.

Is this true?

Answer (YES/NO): NO